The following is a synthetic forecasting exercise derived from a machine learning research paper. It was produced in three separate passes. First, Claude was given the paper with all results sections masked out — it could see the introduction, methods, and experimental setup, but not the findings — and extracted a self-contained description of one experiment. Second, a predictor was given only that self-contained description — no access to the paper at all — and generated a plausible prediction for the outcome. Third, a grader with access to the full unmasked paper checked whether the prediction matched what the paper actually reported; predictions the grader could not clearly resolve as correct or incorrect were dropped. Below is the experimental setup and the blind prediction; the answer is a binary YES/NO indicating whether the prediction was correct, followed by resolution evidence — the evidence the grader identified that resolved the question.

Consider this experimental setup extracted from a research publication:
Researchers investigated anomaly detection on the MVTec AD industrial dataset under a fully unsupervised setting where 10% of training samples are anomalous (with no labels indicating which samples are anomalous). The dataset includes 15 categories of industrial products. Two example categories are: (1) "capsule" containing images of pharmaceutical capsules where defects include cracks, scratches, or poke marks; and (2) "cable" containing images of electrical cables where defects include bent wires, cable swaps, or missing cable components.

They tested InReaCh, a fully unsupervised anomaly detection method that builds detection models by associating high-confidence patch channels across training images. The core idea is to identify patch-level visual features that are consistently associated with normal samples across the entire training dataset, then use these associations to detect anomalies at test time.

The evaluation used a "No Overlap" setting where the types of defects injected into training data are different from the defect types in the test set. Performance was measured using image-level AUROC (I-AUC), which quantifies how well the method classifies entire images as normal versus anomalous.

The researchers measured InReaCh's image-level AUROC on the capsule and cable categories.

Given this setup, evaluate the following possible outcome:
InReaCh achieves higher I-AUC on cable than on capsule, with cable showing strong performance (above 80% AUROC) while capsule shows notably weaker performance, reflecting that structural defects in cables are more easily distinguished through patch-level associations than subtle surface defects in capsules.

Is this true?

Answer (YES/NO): YES